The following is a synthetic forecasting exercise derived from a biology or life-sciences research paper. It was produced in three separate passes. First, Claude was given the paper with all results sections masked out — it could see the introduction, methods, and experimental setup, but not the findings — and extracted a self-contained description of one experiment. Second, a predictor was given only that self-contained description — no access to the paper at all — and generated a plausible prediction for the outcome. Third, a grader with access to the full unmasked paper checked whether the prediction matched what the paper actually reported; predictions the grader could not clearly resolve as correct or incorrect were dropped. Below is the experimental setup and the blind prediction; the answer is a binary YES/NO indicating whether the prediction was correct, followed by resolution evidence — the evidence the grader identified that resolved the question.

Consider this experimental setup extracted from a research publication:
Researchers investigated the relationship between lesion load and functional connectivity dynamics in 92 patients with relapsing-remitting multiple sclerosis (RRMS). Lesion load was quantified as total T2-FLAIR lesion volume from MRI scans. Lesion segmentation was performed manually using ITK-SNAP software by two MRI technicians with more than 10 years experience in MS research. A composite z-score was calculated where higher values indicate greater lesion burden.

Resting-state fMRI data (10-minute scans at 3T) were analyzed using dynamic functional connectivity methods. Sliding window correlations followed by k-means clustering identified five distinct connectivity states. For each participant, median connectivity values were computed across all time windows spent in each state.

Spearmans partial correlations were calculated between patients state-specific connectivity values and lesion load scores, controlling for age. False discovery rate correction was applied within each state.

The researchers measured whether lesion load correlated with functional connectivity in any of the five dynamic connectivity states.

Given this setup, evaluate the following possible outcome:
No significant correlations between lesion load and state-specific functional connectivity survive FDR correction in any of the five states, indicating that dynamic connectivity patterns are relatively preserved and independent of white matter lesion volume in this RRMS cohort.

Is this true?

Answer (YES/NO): NO